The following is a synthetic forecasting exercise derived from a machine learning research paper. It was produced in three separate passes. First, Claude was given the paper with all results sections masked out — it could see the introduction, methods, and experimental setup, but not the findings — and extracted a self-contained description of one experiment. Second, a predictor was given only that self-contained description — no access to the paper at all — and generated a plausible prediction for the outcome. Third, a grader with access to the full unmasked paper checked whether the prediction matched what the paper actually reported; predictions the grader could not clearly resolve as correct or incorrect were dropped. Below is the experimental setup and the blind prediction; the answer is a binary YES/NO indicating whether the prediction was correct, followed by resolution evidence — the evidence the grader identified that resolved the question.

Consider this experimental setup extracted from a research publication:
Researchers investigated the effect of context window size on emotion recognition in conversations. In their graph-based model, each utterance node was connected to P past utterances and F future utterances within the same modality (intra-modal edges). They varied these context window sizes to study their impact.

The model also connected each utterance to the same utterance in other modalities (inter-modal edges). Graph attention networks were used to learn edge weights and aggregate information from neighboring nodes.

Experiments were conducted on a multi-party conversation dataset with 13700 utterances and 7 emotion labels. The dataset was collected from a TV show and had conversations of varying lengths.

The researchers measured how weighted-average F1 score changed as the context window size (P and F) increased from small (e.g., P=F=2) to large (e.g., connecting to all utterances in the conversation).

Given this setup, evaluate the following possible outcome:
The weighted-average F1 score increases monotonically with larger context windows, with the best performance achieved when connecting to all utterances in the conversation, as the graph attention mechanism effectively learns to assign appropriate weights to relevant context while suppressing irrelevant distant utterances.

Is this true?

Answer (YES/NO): NO